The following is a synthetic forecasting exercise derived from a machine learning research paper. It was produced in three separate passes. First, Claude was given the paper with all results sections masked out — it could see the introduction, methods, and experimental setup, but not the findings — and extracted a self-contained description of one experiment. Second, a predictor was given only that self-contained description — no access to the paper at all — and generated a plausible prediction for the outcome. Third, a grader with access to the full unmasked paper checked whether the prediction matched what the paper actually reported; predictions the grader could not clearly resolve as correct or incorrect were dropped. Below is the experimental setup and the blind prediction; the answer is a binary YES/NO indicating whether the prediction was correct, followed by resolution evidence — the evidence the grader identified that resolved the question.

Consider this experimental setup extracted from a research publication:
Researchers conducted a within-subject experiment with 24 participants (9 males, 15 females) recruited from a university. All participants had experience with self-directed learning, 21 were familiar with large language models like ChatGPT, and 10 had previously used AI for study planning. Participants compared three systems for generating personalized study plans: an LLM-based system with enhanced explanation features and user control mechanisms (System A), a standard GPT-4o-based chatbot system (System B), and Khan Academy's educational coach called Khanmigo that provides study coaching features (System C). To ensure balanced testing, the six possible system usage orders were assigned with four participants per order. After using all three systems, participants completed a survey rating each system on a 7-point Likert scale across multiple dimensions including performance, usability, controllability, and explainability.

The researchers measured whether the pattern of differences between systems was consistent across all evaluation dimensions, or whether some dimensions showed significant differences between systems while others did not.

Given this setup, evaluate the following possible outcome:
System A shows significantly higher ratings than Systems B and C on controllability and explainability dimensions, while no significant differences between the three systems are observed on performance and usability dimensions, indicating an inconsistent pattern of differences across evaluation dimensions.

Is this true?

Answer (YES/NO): NO